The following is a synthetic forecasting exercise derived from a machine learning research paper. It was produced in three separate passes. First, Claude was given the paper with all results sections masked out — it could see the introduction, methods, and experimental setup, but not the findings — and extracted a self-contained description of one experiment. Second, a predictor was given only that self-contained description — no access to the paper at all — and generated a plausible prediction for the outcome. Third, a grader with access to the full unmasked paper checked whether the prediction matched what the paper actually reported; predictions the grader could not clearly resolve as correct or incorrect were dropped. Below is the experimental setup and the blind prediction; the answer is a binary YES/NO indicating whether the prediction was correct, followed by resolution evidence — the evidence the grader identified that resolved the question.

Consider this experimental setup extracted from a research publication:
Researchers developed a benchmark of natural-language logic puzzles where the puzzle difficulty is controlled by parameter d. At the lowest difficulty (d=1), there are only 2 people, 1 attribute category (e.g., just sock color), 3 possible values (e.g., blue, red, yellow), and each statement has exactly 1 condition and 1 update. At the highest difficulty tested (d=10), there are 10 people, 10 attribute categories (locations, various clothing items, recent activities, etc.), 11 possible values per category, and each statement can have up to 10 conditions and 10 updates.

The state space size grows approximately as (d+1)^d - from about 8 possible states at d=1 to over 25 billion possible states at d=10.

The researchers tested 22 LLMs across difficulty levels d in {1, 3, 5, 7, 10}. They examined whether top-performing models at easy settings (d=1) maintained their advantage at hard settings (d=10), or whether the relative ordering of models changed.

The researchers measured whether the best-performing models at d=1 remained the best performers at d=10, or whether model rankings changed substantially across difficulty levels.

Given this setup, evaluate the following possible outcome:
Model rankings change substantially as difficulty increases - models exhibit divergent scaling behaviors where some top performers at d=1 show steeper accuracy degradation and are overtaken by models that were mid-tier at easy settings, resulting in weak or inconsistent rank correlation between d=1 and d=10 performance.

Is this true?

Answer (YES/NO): NO